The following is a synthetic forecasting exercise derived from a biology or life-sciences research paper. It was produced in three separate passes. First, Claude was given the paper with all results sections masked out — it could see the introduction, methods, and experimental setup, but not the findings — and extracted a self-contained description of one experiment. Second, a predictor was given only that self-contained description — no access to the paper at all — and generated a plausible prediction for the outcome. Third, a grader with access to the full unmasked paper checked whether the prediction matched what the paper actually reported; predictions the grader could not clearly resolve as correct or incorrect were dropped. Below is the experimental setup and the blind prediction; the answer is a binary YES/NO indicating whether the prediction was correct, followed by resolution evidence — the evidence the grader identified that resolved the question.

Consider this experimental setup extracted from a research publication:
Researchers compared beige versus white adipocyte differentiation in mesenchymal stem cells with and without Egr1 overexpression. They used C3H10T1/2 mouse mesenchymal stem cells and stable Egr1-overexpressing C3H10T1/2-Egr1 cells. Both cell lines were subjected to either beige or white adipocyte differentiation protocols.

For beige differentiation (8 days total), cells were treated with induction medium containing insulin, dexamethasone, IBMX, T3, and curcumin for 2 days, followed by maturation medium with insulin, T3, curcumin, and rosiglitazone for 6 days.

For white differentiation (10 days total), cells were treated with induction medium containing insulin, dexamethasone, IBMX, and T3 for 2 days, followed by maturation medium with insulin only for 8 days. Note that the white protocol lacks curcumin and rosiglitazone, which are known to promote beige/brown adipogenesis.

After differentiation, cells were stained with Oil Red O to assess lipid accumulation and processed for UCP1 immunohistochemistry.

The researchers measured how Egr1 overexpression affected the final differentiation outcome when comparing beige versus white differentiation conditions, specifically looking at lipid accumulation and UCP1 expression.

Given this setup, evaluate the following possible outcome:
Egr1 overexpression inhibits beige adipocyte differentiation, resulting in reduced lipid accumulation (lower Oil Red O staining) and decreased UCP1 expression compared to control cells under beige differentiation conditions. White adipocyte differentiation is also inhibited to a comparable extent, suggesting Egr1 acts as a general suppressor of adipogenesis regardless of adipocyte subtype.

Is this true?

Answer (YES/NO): NO